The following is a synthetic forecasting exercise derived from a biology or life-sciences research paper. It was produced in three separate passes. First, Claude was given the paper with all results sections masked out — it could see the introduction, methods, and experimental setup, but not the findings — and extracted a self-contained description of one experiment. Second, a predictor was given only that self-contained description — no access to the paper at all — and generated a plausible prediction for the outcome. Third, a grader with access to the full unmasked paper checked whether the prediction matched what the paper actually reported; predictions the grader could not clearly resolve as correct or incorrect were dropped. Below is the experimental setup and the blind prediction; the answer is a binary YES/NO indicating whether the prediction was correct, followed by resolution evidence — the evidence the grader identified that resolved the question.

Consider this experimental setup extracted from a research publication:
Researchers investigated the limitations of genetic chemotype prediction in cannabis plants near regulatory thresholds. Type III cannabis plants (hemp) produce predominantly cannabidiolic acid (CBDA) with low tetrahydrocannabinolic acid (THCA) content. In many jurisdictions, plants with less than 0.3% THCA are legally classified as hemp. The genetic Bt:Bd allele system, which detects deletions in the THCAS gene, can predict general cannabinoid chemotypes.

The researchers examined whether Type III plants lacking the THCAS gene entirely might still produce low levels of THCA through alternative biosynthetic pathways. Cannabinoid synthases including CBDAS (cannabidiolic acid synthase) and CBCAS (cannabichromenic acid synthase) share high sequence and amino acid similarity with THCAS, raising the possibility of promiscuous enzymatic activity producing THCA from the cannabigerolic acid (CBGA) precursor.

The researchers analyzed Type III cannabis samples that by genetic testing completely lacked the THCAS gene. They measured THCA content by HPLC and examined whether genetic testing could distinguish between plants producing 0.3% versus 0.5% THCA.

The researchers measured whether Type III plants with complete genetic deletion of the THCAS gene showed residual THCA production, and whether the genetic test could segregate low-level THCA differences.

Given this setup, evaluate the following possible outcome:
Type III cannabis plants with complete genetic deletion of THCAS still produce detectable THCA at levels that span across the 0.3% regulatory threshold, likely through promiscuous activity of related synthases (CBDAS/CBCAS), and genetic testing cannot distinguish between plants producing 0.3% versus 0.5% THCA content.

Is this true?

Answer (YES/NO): YES